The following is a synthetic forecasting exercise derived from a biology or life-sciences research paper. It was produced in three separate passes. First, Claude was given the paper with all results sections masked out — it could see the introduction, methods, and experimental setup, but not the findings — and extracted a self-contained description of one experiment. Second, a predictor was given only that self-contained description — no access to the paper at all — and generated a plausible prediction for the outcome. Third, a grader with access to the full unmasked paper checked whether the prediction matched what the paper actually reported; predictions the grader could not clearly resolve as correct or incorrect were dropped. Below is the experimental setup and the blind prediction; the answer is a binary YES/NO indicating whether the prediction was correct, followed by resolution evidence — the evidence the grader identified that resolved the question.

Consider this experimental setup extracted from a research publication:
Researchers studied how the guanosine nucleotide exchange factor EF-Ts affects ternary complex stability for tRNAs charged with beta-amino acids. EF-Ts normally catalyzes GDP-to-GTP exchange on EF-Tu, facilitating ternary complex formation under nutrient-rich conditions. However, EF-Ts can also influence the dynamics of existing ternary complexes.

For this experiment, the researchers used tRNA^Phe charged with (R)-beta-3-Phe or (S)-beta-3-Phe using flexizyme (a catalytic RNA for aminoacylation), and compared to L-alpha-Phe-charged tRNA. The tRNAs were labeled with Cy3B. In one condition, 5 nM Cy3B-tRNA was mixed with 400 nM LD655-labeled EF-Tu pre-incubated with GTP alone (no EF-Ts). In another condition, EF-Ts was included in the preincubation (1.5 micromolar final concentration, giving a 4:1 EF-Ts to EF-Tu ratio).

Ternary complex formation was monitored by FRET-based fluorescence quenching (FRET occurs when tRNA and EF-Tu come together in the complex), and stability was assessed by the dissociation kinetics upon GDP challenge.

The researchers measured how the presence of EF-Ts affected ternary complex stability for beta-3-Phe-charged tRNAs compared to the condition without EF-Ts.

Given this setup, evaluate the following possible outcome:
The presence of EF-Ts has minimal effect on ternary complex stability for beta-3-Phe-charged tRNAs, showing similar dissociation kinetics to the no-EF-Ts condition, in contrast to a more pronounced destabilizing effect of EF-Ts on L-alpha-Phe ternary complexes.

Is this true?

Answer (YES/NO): NO